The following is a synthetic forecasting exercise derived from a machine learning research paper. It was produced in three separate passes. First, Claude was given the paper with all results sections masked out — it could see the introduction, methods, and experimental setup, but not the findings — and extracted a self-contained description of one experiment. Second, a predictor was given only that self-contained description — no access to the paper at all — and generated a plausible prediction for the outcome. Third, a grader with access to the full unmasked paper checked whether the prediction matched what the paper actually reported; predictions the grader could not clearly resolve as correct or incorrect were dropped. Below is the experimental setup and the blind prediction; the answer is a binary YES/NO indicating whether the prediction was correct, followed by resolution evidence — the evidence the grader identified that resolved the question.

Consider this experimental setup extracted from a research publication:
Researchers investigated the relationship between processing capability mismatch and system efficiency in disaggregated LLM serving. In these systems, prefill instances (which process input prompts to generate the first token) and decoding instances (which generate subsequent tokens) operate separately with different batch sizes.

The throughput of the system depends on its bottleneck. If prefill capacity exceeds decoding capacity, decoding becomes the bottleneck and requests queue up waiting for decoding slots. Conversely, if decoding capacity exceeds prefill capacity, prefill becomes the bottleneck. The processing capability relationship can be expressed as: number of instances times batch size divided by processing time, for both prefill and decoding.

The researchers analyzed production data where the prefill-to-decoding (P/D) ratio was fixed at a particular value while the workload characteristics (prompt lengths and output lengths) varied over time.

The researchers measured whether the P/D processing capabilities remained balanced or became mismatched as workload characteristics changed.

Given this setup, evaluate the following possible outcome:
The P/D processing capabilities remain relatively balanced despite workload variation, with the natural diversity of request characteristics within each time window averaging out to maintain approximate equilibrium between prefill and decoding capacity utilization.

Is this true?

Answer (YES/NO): NO